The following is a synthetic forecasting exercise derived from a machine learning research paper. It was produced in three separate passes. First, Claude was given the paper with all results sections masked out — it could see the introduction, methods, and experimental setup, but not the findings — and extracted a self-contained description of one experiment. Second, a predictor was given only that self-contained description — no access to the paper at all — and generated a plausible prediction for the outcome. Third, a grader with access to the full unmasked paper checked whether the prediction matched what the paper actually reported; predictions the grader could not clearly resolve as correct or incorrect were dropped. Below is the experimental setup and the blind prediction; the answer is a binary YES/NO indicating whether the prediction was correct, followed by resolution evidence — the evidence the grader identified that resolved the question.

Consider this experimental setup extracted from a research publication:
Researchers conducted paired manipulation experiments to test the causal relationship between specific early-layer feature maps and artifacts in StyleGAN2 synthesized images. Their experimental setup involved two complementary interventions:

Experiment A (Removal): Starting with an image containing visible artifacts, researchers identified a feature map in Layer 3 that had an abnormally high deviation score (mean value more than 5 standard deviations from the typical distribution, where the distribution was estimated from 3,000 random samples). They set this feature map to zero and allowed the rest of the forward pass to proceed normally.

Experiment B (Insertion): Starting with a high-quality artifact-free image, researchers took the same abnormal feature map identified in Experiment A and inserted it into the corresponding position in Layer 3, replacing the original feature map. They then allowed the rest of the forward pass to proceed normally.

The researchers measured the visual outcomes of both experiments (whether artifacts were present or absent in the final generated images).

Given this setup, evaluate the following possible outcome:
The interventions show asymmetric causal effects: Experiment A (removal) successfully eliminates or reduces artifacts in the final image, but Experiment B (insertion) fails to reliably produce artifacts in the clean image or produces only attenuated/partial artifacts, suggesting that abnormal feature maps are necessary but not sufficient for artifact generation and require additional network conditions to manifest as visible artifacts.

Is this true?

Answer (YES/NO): NO